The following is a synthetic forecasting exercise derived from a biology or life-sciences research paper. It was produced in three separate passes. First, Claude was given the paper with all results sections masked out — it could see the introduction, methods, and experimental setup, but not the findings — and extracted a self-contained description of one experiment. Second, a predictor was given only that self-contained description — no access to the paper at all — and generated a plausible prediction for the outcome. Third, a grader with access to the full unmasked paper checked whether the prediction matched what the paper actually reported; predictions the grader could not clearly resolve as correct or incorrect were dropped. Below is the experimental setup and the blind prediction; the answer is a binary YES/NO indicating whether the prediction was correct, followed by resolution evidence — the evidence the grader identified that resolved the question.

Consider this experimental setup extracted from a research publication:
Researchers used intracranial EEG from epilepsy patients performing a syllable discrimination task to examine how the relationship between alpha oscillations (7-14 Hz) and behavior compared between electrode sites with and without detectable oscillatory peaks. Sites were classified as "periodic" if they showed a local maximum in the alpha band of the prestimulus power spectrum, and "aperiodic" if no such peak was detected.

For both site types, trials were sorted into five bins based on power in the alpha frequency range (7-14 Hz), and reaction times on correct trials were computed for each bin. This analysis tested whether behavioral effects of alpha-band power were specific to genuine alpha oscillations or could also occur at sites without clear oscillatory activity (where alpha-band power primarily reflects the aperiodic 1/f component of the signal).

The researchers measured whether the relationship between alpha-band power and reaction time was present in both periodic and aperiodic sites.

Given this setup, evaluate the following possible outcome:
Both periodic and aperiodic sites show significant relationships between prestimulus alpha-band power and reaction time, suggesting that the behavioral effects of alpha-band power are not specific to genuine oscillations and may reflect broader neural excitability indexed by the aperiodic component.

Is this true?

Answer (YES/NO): YES